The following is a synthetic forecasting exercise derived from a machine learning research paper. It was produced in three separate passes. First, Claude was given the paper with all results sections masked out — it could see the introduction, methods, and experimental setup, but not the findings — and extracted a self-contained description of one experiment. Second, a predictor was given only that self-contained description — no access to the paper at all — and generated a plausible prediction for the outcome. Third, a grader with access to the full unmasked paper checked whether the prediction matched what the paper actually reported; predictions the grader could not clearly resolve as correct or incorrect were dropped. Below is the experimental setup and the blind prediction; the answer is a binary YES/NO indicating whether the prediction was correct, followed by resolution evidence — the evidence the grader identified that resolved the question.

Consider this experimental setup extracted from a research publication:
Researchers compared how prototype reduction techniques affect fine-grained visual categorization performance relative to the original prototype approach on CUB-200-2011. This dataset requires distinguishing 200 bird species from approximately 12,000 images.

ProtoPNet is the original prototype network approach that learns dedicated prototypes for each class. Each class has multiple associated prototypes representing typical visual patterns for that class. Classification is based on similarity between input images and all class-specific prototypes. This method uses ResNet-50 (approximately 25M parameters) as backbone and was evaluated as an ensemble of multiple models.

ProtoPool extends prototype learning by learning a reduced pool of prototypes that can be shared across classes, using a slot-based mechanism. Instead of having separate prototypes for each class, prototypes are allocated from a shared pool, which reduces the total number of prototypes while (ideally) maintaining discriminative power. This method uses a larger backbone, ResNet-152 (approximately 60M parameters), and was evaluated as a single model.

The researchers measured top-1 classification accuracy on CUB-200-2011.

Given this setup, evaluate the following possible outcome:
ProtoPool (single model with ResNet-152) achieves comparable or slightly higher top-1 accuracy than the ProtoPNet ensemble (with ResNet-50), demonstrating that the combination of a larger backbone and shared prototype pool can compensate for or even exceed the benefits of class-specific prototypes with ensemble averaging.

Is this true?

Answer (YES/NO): YES